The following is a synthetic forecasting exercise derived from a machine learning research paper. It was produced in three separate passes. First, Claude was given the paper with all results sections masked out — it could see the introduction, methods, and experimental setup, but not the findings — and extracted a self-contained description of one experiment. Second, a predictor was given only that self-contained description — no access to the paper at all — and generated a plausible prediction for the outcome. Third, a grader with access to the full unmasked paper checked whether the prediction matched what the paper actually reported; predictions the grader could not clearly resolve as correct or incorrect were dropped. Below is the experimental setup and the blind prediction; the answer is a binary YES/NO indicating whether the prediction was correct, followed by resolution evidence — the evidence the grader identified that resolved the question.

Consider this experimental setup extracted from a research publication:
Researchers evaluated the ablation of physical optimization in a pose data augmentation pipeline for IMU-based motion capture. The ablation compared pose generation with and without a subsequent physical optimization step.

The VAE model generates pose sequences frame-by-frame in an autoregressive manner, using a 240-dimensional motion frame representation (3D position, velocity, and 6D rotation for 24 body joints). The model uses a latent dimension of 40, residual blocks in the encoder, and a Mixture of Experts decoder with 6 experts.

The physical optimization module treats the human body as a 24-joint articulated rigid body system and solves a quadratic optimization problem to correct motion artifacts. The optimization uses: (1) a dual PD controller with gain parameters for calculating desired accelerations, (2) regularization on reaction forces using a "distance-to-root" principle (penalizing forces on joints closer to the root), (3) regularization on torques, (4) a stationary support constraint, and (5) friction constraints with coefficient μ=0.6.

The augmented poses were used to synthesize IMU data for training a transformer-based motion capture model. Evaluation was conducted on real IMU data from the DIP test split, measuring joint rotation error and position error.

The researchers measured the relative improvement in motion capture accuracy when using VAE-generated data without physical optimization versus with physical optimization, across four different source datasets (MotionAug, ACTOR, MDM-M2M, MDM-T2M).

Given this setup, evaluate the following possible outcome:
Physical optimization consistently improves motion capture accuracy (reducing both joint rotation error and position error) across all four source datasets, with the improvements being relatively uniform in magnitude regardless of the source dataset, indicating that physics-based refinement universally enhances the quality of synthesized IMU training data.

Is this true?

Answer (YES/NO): NO